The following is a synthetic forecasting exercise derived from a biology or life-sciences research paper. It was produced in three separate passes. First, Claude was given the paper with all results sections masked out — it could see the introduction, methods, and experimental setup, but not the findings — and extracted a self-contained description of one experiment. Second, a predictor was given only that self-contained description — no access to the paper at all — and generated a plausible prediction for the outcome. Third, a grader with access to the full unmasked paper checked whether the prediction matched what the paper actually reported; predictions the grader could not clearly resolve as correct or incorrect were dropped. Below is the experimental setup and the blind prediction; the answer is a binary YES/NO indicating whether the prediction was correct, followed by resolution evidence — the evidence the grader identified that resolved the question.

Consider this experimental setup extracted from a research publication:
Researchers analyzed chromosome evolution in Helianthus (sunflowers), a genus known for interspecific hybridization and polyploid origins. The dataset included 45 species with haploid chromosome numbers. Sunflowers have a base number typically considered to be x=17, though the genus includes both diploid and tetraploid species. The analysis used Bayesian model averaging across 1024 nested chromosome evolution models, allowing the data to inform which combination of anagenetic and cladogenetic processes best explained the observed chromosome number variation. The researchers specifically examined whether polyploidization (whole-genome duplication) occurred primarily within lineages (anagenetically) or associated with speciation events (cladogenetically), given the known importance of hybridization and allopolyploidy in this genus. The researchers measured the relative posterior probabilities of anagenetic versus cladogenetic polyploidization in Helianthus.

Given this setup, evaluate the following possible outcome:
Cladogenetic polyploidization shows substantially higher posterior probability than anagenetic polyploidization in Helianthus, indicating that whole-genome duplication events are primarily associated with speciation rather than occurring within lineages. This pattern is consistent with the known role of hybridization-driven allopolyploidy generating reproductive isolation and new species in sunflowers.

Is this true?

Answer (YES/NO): YES